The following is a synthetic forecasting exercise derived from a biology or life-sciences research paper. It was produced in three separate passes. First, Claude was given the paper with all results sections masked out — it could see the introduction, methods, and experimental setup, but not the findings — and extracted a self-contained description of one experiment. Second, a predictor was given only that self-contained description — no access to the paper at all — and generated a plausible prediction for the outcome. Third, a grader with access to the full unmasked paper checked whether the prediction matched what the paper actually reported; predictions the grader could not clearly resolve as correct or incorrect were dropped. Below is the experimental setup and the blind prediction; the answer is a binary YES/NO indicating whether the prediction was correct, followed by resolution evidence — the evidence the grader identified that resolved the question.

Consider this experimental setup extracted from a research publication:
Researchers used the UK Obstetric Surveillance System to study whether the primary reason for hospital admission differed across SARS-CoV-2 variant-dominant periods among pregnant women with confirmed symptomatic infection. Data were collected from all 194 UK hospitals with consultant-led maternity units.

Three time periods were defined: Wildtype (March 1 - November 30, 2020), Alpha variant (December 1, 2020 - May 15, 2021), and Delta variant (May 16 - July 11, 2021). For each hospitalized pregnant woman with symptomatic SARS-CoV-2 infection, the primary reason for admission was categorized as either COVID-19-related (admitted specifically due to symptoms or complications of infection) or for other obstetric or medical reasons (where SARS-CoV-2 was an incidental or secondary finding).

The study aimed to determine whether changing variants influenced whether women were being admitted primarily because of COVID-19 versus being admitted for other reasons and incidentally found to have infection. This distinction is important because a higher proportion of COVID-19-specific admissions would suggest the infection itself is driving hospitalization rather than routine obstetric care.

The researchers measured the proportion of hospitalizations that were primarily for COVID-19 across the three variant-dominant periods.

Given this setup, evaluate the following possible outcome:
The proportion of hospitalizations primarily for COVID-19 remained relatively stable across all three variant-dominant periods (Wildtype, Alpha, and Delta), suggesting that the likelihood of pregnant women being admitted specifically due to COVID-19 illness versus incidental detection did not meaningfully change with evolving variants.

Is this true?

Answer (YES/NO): NO